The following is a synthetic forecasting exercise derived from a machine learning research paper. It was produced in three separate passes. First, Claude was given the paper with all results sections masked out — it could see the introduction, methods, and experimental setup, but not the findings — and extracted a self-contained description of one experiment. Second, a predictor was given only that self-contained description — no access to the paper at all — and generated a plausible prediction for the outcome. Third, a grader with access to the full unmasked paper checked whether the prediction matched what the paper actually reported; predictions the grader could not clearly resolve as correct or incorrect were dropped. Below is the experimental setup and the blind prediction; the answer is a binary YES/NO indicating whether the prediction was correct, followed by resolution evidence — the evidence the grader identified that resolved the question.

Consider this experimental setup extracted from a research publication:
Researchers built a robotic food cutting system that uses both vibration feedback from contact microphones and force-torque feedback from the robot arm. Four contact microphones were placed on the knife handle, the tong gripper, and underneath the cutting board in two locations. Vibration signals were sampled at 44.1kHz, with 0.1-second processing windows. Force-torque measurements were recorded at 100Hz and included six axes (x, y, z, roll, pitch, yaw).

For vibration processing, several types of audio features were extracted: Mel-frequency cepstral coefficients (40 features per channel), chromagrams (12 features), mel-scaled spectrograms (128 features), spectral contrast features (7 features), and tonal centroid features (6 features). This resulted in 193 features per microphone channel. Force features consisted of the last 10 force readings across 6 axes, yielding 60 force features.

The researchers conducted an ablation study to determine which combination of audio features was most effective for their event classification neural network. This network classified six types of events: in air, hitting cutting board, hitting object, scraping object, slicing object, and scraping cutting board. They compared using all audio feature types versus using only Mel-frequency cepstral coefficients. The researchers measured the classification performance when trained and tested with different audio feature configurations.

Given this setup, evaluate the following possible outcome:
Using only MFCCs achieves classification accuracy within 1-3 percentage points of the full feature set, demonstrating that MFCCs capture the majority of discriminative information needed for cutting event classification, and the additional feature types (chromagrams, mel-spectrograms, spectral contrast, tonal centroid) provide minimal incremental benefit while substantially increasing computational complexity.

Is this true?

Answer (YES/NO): YES